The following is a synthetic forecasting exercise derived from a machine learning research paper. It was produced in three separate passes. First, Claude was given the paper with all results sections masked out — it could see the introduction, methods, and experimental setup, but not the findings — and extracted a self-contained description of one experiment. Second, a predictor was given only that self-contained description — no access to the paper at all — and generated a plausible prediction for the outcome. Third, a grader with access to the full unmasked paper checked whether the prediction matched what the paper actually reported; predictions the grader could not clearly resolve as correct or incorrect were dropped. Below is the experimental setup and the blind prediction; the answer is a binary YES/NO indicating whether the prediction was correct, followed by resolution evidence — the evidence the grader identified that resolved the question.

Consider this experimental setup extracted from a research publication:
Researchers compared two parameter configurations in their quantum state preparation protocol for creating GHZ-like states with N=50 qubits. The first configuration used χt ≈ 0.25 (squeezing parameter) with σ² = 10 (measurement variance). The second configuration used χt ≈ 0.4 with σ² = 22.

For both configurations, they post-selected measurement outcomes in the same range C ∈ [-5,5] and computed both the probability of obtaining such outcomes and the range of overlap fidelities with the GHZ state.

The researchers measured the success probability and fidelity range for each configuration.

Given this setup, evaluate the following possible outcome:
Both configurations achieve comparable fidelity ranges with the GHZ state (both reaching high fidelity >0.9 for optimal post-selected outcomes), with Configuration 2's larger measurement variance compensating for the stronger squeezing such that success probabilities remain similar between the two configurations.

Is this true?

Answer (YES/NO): NO